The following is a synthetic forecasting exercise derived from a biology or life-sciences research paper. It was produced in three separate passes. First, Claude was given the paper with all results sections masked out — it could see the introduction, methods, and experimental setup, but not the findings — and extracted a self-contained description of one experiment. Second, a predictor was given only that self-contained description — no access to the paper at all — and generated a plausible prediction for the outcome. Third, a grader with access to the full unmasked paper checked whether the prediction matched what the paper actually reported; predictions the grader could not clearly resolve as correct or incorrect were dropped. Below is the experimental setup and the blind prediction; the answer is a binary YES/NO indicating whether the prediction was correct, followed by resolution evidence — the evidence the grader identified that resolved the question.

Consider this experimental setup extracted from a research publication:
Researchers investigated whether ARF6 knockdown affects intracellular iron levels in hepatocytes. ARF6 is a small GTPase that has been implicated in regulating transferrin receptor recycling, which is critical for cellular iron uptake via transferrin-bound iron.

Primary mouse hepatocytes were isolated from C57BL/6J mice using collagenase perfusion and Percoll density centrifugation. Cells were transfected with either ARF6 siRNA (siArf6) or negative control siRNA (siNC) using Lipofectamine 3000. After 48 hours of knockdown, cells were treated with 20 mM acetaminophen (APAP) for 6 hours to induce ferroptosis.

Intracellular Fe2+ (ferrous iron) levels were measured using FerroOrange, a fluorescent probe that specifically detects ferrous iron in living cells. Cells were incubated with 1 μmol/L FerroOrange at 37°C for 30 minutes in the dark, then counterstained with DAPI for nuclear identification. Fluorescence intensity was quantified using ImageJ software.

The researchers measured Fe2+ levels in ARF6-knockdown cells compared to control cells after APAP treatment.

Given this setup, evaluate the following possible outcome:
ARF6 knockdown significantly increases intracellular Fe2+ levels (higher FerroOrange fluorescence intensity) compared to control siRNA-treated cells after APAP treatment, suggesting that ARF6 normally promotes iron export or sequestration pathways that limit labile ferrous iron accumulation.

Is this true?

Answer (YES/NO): YES